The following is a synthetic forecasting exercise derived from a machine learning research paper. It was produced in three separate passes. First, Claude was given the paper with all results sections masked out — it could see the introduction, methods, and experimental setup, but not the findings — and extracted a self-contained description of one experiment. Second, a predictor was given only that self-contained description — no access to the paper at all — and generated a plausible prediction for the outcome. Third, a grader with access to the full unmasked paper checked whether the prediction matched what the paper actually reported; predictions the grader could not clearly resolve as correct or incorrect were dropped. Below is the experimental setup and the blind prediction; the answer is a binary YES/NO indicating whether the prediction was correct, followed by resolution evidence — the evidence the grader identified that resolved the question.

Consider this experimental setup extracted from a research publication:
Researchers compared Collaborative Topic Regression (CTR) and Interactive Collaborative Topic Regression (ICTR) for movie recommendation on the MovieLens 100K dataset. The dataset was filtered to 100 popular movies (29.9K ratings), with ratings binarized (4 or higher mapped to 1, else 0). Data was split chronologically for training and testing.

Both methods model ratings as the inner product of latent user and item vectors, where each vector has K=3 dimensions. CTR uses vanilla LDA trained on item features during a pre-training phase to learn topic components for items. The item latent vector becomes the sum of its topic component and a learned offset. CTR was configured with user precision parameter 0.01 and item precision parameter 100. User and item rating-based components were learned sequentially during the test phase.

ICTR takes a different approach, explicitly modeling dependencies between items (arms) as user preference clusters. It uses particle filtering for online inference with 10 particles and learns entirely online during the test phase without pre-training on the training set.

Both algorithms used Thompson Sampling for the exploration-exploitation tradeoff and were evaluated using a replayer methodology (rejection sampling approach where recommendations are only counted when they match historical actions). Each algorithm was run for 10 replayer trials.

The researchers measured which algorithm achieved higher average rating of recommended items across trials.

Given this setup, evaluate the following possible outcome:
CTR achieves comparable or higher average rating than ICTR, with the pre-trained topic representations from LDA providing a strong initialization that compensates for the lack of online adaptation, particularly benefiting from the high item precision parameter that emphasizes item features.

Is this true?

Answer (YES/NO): NO